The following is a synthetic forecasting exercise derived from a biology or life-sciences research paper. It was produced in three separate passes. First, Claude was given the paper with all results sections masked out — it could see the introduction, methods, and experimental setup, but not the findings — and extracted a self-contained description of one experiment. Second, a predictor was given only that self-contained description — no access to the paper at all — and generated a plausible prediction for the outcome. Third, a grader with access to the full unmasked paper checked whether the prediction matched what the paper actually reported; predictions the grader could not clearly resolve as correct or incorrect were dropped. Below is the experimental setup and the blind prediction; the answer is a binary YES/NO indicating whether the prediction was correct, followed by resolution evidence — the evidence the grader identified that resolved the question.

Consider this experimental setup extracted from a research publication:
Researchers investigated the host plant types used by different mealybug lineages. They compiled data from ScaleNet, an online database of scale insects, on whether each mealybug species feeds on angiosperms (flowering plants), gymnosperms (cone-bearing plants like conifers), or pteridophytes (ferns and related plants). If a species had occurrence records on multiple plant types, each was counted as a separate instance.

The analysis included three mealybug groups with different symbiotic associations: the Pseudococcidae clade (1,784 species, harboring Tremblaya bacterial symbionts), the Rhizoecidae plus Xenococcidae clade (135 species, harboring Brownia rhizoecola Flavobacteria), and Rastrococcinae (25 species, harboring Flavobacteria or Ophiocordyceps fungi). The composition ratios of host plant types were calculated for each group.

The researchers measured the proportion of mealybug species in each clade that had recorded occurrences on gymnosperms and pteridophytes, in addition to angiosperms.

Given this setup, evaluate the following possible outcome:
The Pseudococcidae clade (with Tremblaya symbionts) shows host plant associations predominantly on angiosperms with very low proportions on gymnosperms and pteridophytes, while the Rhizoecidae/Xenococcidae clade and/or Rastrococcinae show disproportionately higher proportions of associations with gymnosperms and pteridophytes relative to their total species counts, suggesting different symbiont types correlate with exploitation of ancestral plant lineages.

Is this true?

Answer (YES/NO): NO